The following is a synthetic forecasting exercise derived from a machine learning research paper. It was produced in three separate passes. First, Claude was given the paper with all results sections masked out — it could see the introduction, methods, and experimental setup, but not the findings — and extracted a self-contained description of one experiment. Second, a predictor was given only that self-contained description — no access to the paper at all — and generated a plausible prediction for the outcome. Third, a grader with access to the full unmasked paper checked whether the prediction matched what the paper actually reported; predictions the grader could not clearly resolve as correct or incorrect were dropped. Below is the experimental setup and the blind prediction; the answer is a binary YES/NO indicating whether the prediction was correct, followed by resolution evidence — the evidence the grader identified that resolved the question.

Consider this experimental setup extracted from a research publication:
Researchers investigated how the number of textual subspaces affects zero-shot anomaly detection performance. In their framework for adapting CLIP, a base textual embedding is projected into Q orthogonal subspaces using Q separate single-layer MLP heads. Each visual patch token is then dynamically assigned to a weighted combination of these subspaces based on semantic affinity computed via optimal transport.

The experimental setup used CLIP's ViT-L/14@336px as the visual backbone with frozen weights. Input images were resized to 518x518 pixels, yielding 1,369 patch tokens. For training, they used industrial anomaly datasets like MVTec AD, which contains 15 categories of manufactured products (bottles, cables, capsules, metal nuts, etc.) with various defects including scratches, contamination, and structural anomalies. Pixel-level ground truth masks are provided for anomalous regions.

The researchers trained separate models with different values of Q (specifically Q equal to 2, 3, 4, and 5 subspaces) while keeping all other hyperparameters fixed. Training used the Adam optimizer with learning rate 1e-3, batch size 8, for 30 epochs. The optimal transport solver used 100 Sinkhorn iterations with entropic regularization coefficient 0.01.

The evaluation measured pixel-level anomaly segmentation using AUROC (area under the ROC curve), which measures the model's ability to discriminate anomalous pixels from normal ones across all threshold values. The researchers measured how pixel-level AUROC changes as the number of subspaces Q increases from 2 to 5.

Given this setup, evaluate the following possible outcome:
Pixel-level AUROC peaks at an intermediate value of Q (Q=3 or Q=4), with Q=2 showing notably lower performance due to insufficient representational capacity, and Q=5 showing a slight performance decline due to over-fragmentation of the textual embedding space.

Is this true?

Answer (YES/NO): NO